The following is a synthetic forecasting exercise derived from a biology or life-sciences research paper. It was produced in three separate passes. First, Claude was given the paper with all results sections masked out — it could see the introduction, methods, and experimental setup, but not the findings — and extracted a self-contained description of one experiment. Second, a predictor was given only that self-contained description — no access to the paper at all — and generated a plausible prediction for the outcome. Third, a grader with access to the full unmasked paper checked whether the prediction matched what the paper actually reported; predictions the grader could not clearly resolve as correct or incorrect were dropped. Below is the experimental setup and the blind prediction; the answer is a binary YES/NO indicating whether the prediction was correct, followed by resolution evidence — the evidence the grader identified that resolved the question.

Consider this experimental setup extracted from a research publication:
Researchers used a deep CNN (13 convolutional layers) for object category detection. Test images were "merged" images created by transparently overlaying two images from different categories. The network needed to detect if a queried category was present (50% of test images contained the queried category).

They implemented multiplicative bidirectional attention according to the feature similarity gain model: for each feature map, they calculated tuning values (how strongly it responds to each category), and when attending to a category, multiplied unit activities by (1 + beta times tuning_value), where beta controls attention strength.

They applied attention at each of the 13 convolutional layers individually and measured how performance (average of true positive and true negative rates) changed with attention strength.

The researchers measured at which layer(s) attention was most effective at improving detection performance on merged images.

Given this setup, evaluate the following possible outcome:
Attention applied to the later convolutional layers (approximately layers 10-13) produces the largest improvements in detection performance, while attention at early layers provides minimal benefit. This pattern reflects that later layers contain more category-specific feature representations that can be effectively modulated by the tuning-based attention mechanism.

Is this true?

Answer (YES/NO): YES